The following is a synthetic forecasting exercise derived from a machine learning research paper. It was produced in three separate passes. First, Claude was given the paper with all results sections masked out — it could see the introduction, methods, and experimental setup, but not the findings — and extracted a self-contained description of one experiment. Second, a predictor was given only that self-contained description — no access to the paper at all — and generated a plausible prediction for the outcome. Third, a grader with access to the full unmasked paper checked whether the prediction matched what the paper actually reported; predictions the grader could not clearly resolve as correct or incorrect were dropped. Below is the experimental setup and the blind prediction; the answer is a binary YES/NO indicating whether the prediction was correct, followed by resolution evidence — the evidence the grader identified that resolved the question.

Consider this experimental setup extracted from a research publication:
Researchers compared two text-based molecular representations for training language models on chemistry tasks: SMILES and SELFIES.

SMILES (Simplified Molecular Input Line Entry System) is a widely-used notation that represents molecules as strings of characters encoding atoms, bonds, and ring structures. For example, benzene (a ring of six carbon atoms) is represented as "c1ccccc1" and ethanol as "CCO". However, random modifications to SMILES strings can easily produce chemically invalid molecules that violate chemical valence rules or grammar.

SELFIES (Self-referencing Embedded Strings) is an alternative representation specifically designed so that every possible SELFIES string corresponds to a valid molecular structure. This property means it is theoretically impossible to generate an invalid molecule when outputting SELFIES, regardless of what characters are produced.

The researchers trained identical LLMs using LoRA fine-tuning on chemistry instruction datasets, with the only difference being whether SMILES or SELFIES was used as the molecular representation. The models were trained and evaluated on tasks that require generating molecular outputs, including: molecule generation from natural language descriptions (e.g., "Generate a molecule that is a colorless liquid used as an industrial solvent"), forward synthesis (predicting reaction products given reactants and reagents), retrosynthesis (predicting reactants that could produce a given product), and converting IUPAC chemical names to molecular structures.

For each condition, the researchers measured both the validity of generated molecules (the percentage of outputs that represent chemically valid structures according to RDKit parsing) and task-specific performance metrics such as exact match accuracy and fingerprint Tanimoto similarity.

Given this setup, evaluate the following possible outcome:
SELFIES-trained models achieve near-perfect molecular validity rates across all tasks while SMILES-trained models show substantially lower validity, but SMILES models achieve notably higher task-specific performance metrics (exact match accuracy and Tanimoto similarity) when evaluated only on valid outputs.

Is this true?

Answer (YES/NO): NO